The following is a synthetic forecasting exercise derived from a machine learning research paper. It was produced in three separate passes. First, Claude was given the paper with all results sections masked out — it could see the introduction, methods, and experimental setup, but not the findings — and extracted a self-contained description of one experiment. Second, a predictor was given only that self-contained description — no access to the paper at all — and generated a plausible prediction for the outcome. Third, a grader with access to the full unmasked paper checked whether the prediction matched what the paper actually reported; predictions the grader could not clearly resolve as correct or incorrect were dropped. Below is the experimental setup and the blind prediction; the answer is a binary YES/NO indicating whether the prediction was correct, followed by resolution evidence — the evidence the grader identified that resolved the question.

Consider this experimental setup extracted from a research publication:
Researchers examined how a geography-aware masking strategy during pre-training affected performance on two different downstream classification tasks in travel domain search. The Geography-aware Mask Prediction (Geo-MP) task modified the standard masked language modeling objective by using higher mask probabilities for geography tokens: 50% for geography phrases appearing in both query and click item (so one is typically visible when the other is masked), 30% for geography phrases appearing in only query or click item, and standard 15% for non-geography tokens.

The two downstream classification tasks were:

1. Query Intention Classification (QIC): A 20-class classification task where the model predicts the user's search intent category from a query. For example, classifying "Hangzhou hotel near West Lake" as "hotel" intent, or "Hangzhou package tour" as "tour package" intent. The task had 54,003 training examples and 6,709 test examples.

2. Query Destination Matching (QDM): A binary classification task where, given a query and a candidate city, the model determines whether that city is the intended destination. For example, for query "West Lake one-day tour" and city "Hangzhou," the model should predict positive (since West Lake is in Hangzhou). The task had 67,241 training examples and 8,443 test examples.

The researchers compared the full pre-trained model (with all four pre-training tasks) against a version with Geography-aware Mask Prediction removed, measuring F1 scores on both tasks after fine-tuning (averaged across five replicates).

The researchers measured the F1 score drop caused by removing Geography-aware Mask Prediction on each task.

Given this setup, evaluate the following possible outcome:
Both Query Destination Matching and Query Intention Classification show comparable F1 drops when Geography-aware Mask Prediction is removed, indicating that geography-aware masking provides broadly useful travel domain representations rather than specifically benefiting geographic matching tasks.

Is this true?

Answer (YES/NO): NO